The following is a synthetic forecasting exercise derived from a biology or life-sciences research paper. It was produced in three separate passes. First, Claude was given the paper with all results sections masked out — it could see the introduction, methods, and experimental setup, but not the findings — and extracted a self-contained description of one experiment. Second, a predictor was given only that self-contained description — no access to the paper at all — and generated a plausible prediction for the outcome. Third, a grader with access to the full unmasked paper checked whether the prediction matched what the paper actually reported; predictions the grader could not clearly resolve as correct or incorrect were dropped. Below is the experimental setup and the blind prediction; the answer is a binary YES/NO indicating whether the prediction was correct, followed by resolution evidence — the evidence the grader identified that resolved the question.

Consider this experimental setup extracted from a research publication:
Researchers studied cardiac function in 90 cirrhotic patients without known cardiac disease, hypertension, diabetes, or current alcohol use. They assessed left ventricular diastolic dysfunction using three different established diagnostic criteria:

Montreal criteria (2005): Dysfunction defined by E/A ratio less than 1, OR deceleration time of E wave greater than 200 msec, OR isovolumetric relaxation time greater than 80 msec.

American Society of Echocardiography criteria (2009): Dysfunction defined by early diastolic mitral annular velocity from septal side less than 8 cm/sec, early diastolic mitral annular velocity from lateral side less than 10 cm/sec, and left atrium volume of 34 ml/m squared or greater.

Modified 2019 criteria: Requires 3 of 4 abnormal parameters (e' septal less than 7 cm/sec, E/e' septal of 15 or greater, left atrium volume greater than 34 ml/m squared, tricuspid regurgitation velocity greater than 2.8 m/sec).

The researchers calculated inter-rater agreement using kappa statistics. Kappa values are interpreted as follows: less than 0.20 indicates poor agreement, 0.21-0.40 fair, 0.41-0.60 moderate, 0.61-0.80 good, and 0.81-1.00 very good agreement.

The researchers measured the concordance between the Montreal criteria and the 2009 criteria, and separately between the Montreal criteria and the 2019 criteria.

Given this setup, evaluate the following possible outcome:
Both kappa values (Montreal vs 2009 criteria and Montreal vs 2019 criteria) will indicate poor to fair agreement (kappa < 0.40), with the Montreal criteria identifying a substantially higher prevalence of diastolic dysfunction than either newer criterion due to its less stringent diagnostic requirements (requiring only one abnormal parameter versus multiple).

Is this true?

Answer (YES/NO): NO